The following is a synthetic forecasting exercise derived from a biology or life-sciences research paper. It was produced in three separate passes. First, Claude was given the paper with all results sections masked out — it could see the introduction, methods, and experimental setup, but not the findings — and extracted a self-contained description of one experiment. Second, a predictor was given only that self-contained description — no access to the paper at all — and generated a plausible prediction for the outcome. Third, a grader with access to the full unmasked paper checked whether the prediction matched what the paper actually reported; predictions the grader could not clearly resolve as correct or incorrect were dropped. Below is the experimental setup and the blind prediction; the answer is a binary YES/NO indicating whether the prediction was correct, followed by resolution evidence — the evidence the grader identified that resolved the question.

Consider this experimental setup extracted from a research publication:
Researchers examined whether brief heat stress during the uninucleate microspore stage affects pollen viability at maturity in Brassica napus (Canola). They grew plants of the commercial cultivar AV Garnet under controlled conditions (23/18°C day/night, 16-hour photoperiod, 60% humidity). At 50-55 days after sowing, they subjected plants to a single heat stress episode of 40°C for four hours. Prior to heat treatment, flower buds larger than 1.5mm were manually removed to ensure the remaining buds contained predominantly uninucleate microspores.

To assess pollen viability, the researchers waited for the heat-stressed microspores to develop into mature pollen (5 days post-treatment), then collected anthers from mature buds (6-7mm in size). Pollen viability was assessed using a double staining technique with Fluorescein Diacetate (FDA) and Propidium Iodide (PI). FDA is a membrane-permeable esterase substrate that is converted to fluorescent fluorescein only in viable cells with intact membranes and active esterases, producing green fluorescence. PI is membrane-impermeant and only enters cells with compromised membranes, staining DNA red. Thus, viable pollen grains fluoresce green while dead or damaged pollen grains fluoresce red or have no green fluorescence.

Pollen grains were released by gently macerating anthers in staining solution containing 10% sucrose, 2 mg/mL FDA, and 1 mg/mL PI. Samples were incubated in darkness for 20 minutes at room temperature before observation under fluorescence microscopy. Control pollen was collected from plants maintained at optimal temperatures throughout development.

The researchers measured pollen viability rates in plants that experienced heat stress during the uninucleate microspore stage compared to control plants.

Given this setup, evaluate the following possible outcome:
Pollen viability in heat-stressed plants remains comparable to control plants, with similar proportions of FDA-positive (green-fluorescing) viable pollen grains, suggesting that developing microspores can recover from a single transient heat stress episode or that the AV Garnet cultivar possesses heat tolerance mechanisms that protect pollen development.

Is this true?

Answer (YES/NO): NO